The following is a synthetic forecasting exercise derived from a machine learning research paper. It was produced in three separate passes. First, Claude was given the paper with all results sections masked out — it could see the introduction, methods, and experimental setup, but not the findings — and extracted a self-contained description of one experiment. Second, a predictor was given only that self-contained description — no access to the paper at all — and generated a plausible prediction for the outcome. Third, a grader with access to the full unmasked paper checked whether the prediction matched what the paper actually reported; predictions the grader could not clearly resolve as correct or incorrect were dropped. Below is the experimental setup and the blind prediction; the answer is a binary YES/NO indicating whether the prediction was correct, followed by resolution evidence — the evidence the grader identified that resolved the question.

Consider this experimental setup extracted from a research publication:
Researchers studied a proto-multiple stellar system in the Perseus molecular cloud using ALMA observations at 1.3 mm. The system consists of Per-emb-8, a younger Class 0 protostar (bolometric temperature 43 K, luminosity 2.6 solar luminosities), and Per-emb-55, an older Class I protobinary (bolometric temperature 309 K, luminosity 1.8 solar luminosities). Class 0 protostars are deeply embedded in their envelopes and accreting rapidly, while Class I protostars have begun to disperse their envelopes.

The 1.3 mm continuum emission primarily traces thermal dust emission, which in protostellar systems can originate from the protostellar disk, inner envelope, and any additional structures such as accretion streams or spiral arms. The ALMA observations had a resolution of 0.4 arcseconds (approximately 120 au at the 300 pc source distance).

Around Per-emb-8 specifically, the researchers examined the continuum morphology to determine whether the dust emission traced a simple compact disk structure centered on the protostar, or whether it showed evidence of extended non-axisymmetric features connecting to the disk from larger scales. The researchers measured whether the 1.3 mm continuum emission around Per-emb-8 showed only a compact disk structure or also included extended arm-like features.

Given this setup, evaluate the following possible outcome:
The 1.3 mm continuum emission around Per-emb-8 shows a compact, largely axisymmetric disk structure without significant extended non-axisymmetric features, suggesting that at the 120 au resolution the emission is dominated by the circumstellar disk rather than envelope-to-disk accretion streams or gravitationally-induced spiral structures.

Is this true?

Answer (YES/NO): NO